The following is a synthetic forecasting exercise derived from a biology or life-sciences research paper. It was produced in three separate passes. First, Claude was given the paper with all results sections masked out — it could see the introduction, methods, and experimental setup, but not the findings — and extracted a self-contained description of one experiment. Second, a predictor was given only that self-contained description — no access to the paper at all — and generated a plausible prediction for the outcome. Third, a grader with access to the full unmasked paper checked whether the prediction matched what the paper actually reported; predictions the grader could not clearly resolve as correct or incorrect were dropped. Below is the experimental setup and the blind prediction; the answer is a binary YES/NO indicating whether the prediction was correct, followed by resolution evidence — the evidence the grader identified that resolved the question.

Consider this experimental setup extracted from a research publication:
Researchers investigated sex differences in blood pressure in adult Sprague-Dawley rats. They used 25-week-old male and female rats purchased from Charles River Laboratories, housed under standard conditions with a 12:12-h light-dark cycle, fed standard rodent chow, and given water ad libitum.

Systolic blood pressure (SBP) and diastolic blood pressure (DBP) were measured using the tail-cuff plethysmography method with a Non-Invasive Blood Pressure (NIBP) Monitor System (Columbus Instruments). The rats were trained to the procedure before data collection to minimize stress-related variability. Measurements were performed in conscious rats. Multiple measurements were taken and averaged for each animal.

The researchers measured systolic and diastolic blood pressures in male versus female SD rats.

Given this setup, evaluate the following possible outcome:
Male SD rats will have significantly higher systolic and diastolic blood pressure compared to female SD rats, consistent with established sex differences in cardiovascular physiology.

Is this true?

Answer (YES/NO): NO